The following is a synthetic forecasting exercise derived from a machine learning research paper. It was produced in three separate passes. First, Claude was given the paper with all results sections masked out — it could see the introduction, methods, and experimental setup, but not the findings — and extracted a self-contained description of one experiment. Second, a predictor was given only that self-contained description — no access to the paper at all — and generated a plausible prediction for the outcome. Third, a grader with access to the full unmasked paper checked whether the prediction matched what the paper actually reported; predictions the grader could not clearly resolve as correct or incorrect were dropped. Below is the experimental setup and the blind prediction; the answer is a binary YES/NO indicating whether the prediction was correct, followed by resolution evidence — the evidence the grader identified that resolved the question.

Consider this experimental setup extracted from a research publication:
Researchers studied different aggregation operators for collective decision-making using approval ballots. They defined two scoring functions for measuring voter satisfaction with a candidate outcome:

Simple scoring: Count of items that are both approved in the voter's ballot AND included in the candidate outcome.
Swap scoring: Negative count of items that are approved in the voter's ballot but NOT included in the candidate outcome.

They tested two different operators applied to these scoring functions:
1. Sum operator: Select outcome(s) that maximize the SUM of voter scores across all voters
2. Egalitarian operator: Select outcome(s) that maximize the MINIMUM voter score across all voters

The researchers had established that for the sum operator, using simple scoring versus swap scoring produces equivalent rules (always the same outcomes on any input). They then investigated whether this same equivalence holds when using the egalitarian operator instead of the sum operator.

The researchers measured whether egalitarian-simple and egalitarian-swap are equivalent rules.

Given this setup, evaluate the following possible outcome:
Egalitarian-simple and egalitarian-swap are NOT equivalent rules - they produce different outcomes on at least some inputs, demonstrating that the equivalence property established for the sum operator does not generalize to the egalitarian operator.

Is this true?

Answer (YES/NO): YES